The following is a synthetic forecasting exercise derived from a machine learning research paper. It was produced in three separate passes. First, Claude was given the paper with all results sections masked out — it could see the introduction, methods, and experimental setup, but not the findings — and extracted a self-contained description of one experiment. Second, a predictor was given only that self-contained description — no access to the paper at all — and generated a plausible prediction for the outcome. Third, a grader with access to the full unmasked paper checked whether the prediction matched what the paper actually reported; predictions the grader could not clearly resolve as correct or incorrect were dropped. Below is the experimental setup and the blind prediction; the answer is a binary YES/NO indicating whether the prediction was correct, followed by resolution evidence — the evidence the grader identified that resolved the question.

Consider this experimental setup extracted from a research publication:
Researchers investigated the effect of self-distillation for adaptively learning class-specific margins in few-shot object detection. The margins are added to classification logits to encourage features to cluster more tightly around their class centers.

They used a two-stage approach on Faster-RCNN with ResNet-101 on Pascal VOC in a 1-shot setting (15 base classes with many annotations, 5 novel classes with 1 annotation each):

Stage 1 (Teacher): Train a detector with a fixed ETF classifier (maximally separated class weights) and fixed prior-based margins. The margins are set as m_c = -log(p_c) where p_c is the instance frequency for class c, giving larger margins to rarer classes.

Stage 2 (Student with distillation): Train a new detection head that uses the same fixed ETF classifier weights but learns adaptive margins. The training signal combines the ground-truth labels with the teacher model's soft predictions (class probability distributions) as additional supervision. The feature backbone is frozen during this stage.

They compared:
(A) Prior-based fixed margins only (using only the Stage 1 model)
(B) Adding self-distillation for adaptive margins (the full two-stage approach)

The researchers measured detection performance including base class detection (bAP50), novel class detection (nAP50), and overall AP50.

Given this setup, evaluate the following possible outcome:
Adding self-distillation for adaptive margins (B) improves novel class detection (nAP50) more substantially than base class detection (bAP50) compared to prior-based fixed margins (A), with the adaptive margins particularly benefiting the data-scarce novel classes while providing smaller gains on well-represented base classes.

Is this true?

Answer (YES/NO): YES